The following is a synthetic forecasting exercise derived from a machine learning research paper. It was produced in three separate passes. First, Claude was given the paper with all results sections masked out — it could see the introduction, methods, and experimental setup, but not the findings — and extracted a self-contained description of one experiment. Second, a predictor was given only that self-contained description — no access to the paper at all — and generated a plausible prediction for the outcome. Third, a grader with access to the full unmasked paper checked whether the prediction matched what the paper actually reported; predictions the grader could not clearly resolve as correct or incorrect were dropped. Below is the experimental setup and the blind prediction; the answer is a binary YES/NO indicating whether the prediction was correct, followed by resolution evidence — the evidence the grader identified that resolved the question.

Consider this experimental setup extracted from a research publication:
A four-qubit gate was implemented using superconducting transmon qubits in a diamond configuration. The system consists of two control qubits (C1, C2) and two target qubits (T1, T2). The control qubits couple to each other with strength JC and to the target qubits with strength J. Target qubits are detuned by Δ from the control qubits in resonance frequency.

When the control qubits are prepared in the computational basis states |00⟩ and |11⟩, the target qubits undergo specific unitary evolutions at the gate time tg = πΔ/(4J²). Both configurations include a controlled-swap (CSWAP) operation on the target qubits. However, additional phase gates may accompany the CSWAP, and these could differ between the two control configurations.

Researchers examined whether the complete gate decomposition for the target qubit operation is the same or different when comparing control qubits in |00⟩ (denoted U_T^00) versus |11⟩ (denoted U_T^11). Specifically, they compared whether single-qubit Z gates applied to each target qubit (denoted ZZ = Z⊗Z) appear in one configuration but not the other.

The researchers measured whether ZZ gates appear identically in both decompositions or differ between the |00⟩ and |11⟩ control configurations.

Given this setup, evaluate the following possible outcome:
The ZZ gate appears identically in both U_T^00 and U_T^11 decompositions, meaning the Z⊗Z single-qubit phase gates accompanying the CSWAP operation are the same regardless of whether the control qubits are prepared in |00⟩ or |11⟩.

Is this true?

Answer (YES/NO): NO